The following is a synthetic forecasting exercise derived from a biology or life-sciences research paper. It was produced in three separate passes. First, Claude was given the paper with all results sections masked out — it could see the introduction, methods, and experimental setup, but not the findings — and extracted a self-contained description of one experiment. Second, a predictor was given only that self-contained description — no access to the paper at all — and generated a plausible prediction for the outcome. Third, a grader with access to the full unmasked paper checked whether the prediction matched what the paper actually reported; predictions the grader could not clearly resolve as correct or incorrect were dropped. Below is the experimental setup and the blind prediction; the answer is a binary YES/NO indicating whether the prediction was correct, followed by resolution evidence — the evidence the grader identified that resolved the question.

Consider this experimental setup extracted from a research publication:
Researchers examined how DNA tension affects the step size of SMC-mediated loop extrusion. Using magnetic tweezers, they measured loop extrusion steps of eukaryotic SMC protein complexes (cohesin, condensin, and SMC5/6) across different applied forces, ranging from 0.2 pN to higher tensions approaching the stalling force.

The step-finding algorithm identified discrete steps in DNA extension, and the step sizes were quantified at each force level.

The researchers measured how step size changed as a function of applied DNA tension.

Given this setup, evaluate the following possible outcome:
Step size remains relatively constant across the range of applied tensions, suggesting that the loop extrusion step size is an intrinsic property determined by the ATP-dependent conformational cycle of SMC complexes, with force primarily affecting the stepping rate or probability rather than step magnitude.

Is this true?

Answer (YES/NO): NO